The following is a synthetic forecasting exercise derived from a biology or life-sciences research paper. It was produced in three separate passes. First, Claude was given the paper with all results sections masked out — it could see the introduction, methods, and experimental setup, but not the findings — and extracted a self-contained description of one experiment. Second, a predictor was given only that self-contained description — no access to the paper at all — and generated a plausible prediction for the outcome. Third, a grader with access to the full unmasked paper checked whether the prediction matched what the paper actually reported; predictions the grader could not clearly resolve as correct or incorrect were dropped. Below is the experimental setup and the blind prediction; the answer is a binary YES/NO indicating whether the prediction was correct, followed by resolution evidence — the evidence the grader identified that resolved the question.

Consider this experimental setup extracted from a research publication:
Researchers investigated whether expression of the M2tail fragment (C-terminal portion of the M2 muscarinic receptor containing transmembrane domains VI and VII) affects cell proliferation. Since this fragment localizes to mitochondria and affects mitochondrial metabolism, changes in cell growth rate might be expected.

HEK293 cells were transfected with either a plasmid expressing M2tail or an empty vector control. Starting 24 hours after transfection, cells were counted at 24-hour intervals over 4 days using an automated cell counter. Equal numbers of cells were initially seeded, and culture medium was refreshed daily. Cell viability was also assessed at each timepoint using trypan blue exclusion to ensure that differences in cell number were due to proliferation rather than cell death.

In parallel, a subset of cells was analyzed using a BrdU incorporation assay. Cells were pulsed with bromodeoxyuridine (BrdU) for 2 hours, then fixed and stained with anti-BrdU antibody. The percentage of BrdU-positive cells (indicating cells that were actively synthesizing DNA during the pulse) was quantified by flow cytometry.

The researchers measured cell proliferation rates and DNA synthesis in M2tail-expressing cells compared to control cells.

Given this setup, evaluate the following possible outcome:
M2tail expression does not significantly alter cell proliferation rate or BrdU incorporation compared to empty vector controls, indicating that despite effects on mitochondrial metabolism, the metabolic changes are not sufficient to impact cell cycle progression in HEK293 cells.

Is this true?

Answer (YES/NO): NO